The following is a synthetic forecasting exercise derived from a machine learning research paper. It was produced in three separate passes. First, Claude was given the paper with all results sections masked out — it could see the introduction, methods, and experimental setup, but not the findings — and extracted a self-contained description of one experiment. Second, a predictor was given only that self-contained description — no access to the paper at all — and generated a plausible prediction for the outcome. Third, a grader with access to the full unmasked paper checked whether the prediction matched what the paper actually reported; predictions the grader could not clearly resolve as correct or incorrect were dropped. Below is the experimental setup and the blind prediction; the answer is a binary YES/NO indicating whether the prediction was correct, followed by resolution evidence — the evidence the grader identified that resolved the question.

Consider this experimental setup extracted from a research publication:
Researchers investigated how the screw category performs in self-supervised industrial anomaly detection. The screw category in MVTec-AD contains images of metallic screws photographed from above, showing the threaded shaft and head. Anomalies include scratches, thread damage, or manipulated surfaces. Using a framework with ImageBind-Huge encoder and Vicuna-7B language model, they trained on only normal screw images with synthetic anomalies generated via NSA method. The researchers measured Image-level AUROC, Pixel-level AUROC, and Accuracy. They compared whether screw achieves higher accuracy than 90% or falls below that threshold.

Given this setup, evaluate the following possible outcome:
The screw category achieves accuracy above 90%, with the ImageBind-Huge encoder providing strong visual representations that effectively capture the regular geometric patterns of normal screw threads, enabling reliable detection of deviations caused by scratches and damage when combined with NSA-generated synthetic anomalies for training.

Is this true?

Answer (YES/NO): NO